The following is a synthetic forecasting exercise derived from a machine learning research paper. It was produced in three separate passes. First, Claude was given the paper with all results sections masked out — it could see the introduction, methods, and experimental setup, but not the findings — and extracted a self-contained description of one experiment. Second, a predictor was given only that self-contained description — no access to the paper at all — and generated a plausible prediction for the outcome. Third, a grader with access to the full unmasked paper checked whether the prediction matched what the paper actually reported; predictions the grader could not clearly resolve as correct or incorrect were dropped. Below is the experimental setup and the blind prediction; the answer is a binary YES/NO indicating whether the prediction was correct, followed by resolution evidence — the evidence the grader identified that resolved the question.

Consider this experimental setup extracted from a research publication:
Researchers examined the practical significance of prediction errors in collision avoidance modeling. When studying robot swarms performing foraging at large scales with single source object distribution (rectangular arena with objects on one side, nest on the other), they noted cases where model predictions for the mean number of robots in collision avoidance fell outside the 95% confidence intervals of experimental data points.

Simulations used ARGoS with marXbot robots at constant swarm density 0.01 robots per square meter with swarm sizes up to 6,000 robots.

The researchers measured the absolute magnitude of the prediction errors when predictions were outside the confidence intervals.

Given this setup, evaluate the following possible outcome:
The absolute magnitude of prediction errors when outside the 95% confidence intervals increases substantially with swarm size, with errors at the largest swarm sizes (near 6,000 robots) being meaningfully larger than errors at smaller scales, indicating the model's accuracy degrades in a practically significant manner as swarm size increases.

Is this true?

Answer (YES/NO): NO